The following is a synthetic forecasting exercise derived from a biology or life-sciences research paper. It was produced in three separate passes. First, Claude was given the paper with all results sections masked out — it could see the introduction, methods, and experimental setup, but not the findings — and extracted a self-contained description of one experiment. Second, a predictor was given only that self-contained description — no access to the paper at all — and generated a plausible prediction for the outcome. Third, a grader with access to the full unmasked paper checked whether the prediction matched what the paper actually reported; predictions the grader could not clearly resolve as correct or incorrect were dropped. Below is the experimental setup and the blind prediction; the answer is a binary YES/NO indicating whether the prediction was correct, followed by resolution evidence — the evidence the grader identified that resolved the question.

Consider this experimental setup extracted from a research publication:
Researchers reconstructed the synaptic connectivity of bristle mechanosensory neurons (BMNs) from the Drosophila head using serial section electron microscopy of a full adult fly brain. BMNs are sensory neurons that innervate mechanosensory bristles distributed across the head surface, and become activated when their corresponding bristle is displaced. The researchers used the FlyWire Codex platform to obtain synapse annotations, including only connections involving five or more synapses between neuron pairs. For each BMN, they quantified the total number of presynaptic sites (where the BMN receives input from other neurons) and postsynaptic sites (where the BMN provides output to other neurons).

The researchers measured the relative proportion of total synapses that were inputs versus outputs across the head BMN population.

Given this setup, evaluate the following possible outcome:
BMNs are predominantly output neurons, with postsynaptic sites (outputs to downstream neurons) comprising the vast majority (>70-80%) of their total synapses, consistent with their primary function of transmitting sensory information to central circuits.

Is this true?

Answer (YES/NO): YES